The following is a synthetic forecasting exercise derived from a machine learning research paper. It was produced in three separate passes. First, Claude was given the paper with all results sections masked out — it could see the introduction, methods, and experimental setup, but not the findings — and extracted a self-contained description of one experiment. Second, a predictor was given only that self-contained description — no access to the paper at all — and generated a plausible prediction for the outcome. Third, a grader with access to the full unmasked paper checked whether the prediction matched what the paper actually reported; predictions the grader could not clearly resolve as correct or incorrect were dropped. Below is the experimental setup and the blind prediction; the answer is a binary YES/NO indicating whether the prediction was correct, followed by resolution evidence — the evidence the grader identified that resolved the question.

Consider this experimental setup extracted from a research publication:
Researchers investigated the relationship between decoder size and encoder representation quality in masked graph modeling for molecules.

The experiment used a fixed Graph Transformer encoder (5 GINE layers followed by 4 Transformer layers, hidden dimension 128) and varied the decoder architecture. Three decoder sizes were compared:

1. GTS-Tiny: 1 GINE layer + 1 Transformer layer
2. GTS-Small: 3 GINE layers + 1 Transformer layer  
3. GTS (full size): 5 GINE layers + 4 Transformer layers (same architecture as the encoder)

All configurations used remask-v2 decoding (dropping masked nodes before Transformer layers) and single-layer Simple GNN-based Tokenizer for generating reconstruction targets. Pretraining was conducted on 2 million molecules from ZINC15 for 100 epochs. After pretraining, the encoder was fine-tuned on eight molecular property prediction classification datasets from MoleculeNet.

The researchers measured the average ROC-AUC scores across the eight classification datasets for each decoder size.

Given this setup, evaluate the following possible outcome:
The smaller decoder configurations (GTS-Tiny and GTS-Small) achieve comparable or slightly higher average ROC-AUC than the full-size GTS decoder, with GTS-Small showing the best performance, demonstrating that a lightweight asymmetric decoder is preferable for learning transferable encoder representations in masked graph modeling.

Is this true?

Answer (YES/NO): NO